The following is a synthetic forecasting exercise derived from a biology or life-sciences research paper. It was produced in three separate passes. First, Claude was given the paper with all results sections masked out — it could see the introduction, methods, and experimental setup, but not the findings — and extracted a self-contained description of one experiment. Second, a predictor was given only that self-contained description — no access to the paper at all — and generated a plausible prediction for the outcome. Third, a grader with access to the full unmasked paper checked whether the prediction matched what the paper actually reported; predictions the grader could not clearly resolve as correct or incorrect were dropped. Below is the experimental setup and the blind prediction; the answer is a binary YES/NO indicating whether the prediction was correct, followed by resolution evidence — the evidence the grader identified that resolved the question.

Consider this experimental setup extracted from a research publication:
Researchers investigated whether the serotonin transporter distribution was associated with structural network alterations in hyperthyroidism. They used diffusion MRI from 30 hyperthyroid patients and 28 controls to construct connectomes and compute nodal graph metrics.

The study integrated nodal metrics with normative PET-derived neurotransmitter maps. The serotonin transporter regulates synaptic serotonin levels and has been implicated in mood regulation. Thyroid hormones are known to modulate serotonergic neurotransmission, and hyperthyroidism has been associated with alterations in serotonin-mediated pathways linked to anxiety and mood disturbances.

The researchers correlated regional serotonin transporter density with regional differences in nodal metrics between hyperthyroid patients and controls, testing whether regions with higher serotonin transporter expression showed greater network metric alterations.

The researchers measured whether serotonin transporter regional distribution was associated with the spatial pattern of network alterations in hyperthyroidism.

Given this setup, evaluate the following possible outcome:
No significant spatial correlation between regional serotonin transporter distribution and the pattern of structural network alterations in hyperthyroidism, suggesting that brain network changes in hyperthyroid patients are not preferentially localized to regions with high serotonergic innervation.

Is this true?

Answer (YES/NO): YES